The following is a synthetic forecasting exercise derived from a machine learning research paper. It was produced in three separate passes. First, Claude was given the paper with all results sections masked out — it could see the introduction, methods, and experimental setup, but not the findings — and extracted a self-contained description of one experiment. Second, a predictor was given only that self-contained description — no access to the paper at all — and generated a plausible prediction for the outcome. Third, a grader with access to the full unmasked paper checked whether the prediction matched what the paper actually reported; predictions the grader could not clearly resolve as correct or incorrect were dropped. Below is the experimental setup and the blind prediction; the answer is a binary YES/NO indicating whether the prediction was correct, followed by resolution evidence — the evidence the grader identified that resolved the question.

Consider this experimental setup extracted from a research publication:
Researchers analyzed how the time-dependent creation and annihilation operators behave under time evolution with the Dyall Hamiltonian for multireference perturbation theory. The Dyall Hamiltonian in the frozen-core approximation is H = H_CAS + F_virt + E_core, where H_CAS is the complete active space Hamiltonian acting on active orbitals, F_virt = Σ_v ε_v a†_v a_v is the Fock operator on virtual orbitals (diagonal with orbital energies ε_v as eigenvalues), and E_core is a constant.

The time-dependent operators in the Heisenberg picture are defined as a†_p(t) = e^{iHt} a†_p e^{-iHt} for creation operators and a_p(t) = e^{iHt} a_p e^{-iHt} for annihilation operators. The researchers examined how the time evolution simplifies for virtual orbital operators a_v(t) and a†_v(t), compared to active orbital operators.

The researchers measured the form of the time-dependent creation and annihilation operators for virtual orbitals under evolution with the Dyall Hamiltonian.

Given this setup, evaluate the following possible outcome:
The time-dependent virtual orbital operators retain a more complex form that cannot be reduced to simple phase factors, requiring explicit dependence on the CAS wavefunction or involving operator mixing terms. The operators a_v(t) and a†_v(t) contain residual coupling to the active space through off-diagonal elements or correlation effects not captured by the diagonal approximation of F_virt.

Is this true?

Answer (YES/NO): NO